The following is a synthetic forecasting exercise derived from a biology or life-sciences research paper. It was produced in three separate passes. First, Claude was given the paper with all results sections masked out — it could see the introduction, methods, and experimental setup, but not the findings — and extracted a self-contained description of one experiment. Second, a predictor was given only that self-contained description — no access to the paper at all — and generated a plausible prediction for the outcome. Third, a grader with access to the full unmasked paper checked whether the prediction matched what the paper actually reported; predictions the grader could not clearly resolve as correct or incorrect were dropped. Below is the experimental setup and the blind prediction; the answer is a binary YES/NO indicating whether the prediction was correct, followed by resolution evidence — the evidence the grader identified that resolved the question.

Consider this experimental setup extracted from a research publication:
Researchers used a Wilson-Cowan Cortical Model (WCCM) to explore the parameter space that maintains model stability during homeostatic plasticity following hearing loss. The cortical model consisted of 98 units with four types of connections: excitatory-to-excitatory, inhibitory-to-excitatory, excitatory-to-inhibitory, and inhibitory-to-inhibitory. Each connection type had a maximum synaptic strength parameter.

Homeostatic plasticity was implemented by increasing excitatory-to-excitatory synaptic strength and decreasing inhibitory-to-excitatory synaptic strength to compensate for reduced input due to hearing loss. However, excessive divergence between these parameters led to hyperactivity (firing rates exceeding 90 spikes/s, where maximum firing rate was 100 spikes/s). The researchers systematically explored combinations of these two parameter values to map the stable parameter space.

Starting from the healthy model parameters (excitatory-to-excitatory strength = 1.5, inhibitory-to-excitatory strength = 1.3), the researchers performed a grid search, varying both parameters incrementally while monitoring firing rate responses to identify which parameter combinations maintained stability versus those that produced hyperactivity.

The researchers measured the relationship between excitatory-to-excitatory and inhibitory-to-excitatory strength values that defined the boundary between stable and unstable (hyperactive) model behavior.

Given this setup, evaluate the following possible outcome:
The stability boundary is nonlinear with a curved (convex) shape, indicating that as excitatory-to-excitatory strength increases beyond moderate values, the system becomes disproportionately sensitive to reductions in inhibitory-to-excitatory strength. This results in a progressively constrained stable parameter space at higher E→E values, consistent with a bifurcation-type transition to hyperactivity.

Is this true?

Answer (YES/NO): NO